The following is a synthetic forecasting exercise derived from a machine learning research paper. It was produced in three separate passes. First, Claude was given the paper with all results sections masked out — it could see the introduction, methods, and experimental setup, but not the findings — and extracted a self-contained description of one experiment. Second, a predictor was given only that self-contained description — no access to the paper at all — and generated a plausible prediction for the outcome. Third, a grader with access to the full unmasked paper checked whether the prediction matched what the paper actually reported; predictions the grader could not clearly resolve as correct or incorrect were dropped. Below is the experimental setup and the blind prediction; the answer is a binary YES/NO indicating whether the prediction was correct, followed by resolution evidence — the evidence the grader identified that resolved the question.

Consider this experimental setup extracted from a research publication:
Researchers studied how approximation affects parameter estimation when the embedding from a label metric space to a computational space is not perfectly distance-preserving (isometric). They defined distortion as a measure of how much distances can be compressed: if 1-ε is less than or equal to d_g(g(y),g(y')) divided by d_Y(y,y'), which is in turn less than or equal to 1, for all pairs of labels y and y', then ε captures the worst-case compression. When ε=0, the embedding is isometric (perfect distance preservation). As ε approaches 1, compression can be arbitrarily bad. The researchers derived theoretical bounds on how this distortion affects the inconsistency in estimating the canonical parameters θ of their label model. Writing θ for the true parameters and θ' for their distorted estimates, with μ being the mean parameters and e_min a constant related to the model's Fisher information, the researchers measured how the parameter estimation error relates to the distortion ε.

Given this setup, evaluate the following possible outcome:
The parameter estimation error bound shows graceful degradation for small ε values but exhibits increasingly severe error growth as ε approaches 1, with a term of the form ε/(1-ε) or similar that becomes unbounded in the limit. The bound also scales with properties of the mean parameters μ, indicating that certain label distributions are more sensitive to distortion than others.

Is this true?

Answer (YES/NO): NO